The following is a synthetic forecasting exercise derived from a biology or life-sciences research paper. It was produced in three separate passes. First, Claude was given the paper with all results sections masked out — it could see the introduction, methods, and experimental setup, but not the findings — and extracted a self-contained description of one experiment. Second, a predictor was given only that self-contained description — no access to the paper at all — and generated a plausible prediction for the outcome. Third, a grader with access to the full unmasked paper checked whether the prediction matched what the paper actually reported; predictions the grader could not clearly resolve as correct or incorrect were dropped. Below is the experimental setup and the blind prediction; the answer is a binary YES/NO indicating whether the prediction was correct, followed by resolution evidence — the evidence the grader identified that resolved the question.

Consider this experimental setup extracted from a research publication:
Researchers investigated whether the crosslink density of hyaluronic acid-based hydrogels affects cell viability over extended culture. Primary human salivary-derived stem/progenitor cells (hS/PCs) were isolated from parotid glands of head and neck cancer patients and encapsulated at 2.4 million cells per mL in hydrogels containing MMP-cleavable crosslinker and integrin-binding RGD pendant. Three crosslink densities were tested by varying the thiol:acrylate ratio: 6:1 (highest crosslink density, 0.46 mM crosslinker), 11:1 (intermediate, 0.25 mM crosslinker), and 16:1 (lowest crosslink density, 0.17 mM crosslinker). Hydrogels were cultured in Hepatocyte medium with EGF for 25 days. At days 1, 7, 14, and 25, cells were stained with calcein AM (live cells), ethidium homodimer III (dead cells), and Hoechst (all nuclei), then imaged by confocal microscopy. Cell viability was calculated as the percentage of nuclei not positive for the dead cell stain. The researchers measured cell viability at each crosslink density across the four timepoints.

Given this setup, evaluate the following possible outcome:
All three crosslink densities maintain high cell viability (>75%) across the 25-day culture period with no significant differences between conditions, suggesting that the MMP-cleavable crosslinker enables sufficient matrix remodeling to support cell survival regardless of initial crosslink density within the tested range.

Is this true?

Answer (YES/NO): YES